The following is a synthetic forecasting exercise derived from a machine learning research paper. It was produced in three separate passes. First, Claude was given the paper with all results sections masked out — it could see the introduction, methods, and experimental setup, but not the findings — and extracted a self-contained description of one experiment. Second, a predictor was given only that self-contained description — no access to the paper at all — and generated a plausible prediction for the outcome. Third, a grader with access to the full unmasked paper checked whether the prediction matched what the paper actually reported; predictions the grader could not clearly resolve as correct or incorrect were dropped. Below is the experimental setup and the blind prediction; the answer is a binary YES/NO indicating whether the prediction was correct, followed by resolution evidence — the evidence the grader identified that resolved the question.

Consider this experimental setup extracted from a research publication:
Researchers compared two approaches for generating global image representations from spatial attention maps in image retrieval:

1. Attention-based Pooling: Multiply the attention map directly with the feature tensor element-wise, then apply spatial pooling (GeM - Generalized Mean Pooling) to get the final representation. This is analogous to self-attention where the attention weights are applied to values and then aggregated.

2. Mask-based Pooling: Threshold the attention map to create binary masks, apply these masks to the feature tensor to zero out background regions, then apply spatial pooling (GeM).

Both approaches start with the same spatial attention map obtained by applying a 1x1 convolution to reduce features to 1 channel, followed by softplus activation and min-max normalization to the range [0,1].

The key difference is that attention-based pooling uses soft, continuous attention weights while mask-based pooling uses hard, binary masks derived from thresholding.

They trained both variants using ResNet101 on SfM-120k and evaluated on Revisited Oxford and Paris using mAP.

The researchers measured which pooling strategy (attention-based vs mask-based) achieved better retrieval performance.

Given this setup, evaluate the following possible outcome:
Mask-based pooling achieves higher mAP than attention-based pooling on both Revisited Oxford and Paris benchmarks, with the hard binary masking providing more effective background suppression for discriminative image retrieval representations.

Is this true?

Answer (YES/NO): NO